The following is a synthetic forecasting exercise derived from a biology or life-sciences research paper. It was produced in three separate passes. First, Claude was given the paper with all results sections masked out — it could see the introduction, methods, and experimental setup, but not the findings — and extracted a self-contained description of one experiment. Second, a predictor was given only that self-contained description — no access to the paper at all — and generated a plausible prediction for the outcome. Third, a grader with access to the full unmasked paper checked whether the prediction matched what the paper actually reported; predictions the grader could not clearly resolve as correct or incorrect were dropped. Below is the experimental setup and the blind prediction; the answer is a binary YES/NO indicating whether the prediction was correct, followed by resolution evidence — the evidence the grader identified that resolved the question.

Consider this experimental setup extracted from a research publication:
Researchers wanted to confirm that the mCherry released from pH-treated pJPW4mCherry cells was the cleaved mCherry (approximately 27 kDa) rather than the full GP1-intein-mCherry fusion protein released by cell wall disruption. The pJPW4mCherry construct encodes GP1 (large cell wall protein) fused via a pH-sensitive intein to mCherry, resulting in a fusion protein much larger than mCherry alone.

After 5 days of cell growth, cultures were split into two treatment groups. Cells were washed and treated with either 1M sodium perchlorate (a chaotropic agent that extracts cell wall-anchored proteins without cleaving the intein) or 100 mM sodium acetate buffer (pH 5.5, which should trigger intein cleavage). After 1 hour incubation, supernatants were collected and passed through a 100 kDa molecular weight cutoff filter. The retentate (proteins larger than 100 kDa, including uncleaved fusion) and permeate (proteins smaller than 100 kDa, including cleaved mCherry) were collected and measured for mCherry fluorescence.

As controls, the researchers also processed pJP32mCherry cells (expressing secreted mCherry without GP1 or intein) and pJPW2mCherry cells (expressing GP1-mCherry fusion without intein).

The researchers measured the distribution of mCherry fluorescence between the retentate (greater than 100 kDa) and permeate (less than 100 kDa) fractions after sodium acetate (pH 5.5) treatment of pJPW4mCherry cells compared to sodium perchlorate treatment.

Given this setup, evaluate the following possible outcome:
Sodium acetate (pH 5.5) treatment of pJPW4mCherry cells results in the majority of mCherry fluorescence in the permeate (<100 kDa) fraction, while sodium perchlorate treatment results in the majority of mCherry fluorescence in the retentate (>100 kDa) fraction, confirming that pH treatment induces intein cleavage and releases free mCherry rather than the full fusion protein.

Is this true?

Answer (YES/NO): NO